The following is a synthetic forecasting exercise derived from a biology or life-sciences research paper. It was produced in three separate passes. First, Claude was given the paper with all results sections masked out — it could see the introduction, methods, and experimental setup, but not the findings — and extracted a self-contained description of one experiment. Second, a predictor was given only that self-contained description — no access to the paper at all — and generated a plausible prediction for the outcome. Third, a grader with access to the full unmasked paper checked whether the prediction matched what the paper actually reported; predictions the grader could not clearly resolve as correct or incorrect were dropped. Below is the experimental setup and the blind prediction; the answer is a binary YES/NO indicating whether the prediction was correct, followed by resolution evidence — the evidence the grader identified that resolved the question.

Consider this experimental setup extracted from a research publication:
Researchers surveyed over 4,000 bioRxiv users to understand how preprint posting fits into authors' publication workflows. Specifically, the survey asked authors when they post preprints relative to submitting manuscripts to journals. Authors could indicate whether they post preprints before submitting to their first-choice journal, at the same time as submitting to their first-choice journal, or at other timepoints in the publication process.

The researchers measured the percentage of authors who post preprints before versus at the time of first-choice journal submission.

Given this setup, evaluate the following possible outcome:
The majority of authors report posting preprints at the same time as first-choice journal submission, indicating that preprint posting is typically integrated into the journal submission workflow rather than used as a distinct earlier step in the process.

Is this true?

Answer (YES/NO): NO